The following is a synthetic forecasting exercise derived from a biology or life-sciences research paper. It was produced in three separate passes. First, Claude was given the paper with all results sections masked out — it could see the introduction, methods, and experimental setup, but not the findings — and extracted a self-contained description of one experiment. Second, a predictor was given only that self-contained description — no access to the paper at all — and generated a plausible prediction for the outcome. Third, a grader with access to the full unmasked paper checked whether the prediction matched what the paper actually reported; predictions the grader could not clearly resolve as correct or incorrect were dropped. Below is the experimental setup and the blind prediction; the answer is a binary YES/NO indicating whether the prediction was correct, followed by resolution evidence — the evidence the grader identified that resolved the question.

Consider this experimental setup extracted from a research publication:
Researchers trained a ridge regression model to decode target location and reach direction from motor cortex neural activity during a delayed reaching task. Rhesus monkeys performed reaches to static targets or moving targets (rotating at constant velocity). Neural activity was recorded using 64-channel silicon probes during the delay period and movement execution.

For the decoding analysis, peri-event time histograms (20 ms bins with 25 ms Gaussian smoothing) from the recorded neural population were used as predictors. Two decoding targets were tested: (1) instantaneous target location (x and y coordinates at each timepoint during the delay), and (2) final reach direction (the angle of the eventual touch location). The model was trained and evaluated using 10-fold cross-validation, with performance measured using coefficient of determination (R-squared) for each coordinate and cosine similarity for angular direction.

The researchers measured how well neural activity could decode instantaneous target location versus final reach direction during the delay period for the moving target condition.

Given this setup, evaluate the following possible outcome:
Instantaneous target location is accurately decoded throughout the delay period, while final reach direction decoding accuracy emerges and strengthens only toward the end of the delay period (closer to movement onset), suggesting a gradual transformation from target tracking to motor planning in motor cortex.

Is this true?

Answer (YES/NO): NO